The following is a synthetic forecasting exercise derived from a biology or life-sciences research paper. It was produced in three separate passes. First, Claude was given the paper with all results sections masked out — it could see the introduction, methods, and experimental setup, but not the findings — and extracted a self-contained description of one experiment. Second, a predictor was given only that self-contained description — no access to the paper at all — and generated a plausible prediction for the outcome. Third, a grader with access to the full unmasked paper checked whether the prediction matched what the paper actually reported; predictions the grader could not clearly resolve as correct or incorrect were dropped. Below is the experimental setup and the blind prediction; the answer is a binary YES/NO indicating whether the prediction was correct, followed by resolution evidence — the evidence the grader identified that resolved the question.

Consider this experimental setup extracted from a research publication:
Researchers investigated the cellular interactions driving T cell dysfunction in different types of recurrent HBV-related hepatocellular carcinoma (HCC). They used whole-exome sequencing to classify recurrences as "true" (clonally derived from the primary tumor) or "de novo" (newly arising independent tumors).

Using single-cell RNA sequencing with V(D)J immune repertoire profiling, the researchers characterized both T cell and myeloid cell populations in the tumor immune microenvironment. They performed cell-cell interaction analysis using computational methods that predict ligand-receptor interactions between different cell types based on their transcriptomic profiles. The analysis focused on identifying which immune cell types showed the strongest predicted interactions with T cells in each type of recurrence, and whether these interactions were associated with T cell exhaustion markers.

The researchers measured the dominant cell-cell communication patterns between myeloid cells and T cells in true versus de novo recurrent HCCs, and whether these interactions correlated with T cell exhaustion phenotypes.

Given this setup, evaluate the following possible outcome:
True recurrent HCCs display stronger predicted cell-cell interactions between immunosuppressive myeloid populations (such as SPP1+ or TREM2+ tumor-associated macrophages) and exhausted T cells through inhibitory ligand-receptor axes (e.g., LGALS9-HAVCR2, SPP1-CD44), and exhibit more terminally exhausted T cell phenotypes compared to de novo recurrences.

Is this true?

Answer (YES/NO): NO